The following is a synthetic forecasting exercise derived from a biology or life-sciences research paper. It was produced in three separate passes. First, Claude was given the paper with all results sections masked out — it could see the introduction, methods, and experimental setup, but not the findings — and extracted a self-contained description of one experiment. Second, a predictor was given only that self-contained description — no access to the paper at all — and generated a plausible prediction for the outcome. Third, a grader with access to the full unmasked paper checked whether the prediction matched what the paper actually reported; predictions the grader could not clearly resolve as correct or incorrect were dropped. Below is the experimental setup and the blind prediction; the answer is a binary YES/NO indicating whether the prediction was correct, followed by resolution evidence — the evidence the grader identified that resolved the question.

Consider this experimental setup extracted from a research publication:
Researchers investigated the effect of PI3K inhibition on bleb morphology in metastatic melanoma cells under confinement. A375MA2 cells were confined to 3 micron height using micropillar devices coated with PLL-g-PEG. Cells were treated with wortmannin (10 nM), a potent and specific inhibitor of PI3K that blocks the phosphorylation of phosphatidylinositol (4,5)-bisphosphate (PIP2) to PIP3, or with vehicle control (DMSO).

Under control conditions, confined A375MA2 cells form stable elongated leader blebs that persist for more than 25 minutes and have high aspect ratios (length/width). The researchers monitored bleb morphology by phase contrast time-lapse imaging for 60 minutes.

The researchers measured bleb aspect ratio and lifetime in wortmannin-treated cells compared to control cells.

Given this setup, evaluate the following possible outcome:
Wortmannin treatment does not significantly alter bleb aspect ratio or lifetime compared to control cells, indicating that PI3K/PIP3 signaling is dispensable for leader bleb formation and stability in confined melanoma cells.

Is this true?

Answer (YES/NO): NO